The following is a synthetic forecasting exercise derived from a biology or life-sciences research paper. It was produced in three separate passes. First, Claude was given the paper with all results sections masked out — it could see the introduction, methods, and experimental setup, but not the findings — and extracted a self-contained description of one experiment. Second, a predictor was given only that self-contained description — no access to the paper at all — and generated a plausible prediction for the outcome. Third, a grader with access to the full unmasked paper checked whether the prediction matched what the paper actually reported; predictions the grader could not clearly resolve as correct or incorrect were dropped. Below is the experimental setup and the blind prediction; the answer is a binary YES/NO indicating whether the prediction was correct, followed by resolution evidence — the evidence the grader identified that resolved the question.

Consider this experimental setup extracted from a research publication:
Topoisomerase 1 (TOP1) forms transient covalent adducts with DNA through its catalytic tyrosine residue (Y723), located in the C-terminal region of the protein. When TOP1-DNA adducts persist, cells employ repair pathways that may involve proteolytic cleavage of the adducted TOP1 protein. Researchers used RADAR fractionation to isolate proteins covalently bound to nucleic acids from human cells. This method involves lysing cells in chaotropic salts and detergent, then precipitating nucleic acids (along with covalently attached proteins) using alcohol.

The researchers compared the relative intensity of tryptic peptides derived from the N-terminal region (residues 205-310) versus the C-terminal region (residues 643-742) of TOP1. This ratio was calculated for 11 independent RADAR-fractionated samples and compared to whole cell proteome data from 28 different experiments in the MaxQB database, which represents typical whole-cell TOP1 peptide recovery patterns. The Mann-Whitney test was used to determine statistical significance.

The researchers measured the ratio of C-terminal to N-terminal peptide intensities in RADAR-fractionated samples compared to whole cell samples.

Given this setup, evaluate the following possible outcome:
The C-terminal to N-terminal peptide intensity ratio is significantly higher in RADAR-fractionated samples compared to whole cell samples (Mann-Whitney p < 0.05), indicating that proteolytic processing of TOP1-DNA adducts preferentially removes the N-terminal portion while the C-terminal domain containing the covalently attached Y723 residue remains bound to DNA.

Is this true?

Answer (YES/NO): YES